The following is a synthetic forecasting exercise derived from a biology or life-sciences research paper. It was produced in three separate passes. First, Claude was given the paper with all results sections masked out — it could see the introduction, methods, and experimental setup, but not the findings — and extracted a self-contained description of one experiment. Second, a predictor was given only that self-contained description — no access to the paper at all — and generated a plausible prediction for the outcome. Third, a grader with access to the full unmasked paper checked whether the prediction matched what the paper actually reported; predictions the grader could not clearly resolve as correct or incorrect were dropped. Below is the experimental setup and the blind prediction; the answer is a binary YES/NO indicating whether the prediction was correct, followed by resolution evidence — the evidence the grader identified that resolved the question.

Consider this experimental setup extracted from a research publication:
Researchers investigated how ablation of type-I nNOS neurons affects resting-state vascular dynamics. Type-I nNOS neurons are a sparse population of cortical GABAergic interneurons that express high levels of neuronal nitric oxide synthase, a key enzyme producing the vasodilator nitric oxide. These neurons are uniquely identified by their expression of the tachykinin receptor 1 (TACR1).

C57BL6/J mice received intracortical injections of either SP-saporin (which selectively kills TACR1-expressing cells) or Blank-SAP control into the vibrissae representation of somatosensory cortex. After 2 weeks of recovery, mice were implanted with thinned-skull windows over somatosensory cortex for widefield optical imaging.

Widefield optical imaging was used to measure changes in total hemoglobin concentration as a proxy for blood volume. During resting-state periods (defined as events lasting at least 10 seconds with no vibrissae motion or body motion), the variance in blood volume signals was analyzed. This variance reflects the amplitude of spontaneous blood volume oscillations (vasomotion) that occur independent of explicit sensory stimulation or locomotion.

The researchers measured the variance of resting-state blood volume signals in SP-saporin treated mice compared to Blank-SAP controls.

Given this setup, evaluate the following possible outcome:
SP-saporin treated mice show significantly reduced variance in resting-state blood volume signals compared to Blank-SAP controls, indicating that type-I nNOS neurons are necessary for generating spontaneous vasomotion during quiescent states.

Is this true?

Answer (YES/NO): YES